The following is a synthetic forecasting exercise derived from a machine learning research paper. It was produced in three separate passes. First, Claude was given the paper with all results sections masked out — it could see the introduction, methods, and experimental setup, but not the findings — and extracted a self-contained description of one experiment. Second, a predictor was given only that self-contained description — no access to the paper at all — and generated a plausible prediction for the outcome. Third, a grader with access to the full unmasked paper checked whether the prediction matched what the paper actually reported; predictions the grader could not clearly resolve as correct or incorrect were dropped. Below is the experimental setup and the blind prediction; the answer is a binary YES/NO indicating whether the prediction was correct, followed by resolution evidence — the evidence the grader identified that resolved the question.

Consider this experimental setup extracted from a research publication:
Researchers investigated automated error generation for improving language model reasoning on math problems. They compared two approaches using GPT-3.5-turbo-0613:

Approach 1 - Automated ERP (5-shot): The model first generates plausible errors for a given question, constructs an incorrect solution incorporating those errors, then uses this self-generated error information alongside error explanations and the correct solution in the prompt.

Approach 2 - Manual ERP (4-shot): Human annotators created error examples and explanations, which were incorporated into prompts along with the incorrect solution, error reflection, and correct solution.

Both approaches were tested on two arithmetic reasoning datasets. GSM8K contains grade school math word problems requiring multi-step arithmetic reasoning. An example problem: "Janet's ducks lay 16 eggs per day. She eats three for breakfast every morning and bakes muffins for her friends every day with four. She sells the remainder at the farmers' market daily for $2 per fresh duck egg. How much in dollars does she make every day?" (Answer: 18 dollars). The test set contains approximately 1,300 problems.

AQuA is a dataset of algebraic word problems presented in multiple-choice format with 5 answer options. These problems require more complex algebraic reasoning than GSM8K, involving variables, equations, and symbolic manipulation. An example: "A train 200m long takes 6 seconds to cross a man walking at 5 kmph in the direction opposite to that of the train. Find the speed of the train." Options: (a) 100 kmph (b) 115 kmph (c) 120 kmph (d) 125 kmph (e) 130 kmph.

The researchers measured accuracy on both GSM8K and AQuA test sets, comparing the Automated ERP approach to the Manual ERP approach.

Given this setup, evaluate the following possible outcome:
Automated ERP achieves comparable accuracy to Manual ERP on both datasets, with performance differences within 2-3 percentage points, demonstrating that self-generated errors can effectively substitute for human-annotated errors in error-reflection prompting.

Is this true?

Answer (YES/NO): NO